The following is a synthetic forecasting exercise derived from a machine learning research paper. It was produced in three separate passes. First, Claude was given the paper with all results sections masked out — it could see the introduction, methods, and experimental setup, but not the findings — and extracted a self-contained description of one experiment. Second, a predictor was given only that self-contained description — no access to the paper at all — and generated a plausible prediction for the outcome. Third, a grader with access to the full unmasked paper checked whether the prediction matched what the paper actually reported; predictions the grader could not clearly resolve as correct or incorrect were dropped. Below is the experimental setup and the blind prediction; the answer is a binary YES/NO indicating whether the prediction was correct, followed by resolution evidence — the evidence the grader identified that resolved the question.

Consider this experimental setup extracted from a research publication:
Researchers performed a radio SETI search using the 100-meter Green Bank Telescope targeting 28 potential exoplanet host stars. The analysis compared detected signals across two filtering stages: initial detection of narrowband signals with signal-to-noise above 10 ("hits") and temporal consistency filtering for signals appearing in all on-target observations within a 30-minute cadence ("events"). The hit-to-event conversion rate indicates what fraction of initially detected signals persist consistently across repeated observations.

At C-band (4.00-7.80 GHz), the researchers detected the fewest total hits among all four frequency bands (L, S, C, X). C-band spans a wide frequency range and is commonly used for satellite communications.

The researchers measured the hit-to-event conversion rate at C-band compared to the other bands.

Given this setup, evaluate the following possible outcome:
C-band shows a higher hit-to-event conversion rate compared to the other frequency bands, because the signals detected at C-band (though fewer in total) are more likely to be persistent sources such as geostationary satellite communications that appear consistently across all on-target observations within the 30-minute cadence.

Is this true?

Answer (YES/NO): YES